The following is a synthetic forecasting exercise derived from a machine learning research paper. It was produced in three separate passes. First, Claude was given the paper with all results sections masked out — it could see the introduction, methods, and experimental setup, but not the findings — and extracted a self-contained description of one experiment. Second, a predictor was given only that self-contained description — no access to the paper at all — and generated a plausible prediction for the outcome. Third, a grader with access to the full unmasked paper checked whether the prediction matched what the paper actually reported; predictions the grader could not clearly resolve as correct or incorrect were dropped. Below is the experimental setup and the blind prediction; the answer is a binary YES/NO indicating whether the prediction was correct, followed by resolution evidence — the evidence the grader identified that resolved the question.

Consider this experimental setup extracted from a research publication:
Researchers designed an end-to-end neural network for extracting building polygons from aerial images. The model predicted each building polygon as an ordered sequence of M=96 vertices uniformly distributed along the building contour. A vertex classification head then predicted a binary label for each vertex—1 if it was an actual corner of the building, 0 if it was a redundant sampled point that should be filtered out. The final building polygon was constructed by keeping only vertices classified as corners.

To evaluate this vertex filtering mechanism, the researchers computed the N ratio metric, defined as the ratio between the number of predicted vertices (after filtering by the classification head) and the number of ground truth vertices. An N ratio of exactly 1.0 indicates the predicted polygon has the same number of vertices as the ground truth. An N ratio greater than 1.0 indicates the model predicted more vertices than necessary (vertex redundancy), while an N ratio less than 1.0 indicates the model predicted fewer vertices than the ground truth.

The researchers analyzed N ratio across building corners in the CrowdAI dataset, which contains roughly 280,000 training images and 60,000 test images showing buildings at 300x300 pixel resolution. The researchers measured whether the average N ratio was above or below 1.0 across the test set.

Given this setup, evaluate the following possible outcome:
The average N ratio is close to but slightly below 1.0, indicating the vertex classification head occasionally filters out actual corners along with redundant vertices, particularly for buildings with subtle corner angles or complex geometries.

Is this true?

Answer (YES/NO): NO